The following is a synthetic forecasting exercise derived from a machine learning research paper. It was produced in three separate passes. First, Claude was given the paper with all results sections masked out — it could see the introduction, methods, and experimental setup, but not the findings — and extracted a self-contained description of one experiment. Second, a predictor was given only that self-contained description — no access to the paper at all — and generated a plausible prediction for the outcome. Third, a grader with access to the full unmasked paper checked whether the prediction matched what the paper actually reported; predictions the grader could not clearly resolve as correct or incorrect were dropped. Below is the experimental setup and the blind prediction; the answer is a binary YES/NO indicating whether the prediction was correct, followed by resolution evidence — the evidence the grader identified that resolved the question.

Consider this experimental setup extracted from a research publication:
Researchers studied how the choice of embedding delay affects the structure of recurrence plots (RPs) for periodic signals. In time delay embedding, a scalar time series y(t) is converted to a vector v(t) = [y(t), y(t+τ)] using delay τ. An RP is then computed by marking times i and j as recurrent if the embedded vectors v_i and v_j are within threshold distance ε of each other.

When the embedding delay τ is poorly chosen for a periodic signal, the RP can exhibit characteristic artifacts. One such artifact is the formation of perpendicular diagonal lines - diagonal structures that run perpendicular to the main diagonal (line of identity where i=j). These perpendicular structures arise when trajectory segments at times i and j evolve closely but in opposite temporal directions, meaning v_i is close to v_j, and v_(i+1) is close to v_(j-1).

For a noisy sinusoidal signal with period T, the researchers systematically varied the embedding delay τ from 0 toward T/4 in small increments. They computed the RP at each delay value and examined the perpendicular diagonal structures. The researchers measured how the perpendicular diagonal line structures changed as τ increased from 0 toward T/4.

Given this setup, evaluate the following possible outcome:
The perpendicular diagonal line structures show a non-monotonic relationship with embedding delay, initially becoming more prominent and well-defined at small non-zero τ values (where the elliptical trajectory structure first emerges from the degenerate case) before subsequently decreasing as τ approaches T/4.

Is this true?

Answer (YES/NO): NO